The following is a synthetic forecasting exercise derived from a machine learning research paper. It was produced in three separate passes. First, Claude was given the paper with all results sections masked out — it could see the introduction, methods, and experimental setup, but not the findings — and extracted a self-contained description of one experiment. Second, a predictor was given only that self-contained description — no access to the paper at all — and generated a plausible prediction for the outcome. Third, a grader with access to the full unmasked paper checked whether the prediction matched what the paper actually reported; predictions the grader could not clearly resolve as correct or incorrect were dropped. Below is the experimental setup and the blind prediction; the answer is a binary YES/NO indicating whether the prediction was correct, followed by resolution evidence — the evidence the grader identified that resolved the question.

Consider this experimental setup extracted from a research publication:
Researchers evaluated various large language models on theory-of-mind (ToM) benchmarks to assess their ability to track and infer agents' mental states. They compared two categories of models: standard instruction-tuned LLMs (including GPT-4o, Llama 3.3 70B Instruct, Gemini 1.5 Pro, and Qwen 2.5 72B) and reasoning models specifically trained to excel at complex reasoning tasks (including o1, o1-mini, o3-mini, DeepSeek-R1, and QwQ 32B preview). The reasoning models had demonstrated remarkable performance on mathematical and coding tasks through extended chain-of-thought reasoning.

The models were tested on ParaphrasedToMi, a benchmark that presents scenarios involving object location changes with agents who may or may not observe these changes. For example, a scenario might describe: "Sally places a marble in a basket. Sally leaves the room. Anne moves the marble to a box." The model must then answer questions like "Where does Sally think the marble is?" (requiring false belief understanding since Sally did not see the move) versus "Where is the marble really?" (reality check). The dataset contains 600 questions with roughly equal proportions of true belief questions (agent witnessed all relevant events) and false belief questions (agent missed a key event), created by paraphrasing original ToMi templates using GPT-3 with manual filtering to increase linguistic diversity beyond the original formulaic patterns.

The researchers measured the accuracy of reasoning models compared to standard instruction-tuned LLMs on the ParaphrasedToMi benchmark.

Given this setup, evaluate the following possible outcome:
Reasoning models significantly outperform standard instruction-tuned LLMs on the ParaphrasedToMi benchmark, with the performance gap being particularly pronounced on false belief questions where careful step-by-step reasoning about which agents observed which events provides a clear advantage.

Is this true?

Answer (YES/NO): NO